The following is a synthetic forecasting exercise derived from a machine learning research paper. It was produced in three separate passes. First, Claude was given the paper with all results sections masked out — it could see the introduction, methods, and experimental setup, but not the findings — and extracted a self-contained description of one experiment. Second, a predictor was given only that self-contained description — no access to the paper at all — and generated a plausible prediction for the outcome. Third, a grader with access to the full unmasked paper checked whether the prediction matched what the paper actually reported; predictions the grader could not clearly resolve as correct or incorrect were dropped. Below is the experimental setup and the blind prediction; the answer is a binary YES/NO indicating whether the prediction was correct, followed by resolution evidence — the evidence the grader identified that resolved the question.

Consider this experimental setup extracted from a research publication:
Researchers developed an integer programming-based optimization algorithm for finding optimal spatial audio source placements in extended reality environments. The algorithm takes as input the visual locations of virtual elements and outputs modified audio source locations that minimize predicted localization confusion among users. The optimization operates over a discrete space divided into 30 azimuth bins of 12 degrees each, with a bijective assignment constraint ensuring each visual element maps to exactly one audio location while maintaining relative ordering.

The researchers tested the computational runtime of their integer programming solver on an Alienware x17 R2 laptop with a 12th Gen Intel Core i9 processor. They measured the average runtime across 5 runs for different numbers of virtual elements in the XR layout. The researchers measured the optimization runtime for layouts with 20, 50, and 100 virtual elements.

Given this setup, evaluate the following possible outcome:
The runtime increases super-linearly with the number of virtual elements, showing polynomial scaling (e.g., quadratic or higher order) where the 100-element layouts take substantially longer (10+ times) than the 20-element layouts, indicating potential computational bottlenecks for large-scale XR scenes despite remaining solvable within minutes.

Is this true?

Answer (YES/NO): NO